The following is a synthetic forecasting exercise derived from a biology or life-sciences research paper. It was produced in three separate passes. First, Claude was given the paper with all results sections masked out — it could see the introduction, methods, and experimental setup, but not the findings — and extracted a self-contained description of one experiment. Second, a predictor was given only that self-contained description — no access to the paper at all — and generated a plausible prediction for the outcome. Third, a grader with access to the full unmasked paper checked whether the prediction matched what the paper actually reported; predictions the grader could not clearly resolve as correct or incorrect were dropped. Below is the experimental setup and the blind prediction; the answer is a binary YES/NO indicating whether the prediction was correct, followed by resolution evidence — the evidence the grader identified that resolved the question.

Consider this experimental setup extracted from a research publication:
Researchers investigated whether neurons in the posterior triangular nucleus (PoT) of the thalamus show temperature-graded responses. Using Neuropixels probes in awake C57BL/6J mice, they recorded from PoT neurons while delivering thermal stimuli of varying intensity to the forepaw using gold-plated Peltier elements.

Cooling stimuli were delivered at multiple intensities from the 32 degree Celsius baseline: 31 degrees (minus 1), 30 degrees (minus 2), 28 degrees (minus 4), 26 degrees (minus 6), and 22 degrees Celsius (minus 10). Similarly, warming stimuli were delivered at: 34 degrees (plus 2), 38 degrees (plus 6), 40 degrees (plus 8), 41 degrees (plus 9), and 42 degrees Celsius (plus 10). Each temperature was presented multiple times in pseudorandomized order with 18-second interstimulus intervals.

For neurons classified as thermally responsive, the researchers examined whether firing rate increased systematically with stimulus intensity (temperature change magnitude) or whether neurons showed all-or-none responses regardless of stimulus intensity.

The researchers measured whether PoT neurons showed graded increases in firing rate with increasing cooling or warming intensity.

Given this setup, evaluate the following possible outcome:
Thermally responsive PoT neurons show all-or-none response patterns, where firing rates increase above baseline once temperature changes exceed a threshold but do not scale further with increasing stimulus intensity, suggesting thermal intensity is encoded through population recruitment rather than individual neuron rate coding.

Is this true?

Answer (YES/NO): NO